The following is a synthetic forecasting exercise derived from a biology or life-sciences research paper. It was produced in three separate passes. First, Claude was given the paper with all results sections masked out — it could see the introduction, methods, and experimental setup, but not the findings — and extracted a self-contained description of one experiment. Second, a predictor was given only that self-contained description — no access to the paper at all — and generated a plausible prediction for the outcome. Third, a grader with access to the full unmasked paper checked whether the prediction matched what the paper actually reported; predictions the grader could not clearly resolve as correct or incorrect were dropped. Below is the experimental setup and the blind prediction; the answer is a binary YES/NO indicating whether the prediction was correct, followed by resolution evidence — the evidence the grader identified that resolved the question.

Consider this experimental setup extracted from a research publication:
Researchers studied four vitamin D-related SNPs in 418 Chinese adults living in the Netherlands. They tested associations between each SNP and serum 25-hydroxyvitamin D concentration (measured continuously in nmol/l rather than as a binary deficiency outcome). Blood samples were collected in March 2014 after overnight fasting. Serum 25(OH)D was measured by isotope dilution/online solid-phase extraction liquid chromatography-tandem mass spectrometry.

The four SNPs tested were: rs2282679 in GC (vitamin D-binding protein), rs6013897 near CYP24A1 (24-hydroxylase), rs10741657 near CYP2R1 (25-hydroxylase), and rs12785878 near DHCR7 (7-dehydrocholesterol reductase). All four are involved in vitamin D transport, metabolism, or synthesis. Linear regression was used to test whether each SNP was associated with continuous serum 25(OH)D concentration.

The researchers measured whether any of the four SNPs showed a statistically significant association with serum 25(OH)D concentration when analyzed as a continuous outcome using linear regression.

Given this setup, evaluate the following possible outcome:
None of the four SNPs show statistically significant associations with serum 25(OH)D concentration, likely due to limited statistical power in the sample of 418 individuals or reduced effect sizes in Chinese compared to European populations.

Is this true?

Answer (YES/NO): YES